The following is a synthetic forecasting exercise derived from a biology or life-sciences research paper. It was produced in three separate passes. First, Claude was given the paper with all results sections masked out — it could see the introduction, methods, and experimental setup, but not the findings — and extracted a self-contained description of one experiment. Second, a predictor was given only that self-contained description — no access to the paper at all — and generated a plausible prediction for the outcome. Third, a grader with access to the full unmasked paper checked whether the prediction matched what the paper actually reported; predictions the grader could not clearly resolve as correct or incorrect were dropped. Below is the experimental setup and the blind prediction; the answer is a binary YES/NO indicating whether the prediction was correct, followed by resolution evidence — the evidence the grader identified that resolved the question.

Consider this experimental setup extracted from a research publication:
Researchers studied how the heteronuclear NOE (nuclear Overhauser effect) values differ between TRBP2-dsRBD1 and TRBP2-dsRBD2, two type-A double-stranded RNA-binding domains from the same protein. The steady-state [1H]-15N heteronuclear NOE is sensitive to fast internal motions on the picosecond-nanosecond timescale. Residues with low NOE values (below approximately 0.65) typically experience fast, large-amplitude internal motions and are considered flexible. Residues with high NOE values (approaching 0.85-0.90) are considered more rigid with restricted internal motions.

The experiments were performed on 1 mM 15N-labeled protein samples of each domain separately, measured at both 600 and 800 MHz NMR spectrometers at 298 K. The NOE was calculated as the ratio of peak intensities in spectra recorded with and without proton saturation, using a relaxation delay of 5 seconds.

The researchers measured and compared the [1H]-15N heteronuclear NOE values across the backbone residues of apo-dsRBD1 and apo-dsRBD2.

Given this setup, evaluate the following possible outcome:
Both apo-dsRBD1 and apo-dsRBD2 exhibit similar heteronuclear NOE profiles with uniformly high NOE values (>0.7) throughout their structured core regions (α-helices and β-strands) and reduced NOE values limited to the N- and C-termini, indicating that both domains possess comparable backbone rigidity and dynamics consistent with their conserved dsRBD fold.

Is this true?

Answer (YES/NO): NO